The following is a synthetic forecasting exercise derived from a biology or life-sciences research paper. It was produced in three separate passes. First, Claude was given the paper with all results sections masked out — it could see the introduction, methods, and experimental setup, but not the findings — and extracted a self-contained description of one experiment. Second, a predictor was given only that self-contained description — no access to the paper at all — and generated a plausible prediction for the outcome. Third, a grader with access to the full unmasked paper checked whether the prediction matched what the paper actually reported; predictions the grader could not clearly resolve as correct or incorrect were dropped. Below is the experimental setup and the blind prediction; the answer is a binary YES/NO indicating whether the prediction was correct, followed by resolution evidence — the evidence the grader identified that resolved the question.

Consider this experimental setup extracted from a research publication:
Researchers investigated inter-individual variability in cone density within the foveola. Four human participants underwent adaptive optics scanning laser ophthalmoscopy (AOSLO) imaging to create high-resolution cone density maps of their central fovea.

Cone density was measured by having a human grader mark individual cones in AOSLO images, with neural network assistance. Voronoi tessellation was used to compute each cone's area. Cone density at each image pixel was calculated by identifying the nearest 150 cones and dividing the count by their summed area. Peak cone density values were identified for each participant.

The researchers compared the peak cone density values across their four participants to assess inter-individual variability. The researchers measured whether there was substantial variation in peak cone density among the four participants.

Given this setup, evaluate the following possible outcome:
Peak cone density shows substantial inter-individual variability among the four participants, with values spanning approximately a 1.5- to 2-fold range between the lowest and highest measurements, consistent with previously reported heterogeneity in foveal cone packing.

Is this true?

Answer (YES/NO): NO